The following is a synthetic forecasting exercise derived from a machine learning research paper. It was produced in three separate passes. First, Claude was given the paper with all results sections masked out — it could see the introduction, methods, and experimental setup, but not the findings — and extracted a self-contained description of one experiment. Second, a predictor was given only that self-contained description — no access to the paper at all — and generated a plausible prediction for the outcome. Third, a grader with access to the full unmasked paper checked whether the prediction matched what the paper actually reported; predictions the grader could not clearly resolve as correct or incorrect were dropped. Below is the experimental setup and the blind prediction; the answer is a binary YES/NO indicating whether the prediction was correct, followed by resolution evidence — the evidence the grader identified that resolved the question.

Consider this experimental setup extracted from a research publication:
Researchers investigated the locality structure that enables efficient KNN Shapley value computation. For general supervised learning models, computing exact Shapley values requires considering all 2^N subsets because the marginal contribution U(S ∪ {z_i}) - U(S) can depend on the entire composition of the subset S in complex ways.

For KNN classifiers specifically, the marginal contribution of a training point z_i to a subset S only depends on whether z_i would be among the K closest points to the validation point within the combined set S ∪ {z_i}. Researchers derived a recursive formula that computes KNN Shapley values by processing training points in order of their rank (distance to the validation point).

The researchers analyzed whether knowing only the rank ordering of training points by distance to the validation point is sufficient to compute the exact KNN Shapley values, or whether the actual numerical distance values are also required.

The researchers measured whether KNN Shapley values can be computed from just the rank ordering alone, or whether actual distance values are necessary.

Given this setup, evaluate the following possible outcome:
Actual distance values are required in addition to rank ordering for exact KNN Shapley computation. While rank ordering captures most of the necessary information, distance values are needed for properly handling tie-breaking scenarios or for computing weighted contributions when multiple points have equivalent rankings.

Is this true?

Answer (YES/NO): NO